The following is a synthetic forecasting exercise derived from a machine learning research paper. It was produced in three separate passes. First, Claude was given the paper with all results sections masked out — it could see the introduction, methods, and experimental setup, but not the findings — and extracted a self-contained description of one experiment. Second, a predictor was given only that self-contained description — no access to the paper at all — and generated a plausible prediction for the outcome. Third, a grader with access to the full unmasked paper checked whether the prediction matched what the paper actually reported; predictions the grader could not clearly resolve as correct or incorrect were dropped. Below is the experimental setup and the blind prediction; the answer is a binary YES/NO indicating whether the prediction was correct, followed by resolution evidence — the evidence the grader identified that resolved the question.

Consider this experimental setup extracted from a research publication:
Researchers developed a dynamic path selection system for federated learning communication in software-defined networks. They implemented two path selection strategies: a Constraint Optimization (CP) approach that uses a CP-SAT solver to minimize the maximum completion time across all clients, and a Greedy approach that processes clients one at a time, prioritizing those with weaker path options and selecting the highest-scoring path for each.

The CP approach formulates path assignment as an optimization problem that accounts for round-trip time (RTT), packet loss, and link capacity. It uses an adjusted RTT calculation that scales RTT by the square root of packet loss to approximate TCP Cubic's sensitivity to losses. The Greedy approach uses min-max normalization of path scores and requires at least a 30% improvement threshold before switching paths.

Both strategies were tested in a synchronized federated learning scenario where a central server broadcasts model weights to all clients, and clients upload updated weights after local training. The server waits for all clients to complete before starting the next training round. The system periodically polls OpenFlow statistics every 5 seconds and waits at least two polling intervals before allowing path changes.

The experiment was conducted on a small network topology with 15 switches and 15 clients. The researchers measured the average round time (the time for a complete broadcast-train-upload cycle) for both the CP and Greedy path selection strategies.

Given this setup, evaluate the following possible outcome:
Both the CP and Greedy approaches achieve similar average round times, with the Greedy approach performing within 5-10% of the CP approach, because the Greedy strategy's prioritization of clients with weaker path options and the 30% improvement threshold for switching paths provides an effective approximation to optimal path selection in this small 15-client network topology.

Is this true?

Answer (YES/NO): YES